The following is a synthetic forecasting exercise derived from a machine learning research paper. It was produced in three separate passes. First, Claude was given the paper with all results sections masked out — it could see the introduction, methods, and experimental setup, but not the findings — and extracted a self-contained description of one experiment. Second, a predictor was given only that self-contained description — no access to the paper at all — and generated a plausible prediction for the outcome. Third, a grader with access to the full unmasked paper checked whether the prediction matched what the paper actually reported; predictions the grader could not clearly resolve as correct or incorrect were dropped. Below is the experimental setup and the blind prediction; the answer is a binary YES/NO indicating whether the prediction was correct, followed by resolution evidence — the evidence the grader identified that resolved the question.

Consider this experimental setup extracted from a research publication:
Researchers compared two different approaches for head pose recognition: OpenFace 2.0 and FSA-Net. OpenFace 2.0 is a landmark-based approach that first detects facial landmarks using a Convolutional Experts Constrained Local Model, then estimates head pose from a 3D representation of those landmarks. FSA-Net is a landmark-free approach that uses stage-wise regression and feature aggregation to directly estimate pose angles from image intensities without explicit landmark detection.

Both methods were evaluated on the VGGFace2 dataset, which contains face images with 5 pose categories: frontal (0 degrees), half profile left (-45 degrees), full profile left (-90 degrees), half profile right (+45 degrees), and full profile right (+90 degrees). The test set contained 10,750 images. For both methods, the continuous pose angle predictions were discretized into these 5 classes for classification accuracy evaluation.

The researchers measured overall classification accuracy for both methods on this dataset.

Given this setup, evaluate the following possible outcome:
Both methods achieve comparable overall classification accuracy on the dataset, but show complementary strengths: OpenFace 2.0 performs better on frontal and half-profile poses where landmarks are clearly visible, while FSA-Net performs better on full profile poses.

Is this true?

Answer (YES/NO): NO